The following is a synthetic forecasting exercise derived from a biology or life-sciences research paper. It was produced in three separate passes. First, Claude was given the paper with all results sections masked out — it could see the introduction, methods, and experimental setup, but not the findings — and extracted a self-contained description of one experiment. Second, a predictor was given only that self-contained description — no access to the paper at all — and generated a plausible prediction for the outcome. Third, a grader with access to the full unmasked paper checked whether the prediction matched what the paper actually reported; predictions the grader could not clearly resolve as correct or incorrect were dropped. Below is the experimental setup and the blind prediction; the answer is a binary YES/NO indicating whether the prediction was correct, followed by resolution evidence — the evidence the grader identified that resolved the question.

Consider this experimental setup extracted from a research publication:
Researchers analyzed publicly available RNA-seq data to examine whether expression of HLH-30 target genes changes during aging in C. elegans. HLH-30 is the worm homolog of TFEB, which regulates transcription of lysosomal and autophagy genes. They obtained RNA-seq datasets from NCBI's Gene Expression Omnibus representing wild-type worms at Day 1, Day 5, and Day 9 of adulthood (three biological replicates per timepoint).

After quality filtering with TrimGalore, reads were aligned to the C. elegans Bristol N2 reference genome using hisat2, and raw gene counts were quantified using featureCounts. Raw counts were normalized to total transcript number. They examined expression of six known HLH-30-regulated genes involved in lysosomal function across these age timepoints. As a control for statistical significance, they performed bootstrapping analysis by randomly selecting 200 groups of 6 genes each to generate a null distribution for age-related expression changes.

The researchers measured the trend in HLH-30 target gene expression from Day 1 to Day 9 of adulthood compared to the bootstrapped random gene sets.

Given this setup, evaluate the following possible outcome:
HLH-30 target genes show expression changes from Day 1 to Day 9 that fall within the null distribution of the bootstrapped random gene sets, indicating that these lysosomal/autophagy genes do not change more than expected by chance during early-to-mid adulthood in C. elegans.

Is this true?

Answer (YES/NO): NO